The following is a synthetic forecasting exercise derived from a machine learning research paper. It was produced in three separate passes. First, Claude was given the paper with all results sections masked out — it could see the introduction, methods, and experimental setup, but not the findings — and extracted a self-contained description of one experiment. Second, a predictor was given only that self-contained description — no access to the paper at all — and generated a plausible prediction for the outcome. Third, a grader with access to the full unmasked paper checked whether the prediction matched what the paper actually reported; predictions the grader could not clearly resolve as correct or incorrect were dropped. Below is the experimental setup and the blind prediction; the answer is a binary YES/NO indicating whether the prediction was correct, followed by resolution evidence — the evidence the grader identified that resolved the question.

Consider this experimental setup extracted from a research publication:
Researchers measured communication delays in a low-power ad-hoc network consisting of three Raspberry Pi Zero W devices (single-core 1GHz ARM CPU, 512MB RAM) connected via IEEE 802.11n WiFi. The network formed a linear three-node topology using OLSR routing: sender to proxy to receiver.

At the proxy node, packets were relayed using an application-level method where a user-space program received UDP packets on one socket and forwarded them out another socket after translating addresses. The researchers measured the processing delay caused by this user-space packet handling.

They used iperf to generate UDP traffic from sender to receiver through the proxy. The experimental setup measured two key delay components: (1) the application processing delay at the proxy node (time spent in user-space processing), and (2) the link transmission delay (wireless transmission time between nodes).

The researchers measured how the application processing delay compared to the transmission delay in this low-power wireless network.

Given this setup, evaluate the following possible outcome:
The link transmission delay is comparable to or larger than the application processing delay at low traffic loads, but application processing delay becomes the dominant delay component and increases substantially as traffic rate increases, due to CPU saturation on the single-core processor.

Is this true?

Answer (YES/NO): NO